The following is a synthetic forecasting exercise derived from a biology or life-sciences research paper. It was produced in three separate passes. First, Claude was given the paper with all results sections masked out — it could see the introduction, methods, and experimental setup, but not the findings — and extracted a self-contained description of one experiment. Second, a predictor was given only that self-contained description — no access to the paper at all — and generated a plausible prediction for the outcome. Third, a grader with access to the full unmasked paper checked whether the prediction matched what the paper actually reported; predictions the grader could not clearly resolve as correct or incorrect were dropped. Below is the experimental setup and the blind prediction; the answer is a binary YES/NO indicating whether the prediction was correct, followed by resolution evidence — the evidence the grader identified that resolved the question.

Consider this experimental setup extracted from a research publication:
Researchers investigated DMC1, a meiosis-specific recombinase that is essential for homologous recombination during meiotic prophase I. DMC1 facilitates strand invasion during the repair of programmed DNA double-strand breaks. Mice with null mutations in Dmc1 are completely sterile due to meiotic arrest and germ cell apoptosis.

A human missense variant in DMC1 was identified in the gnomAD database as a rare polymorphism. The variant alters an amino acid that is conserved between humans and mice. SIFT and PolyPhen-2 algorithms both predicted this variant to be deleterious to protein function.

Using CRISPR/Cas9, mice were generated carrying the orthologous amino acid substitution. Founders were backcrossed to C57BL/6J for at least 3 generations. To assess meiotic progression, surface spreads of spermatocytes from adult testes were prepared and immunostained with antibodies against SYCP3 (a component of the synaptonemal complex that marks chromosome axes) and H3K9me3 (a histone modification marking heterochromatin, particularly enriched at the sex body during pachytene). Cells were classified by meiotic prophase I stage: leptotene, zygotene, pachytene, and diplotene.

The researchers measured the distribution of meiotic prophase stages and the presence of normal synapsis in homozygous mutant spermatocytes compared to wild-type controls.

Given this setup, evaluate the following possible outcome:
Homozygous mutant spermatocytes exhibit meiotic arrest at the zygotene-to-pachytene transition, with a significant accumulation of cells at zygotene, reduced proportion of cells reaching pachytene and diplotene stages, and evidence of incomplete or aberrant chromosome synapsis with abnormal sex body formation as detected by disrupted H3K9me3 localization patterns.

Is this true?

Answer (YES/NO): NO